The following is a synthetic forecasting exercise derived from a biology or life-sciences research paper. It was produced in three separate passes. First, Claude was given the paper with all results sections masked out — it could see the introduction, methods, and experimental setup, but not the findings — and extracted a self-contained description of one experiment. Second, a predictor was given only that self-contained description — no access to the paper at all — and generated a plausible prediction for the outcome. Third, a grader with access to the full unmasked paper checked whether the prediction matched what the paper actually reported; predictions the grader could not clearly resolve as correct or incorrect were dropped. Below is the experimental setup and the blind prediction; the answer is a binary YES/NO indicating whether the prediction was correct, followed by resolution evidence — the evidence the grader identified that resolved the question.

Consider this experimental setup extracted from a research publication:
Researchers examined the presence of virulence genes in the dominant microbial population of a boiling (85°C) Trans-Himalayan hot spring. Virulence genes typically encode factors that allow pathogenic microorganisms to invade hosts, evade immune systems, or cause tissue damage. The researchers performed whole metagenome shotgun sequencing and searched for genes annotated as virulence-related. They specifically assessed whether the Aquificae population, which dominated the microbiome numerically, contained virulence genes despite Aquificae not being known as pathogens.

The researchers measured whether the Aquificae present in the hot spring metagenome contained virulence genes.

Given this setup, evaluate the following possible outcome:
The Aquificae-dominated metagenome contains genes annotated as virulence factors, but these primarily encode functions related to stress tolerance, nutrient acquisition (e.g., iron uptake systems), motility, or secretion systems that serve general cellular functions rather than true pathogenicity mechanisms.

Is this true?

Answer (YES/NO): YES